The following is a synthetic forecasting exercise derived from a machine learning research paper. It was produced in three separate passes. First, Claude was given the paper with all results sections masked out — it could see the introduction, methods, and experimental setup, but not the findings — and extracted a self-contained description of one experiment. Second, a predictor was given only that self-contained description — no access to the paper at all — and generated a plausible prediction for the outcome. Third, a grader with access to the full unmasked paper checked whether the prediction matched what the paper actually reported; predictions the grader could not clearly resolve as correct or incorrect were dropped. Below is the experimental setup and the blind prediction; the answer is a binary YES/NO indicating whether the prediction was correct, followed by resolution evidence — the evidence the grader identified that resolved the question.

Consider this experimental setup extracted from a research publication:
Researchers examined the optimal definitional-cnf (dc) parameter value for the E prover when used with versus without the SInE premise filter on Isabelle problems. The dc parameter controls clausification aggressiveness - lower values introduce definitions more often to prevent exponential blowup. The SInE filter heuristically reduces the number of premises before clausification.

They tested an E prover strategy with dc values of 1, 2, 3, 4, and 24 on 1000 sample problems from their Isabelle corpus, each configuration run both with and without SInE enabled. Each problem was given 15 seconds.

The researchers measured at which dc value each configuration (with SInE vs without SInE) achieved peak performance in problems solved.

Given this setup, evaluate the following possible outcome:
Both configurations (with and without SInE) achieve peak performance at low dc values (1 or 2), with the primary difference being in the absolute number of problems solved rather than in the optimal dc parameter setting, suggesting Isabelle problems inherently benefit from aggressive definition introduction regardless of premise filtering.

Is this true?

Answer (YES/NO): NO